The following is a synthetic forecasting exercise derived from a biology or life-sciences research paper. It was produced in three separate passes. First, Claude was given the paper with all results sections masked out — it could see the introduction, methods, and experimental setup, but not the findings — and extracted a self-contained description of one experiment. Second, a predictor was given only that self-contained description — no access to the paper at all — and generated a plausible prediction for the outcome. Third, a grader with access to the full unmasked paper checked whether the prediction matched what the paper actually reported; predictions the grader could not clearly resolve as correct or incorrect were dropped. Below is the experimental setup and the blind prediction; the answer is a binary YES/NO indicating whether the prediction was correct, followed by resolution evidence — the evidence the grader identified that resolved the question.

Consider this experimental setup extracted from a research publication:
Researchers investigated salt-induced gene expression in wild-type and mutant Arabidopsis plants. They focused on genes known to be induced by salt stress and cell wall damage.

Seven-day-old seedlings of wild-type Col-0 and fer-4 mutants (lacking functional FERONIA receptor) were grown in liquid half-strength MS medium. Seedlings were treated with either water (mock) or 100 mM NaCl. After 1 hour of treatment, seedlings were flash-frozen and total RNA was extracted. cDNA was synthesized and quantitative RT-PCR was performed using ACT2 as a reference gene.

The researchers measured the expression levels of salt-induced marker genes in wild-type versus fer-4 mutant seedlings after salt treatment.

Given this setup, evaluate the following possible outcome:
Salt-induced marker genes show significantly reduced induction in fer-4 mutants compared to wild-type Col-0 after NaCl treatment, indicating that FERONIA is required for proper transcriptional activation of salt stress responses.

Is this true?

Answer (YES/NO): NO